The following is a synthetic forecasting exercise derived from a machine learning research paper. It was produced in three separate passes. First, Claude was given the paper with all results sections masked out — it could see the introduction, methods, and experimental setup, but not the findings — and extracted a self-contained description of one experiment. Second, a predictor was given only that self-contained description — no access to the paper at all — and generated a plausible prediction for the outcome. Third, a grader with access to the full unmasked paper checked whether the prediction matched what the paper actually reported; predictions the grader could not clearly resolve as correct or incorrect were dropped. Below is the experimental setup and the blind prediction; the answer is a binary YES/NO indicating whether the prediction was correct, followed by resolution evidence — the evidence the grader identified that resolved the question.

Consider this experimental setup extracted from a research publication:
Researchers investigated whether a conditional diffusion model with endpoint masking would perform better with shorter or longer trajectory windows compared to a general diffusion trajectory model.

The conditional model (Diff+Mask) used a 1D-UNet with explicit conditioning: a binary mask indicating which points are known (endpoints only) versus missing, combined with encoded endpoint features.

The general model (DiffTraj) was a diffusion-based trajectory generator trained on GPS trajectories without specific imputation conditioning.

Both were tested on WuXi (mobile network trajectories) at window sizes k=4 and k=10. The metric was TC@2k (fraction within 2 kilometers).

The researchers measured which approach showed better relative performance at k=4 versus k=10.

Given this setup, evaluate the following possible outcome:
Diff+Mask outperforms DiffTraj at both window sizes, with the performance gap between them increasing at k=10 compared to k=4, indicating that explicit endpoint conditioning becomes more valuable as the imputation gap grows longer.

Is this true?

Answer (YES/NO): NO